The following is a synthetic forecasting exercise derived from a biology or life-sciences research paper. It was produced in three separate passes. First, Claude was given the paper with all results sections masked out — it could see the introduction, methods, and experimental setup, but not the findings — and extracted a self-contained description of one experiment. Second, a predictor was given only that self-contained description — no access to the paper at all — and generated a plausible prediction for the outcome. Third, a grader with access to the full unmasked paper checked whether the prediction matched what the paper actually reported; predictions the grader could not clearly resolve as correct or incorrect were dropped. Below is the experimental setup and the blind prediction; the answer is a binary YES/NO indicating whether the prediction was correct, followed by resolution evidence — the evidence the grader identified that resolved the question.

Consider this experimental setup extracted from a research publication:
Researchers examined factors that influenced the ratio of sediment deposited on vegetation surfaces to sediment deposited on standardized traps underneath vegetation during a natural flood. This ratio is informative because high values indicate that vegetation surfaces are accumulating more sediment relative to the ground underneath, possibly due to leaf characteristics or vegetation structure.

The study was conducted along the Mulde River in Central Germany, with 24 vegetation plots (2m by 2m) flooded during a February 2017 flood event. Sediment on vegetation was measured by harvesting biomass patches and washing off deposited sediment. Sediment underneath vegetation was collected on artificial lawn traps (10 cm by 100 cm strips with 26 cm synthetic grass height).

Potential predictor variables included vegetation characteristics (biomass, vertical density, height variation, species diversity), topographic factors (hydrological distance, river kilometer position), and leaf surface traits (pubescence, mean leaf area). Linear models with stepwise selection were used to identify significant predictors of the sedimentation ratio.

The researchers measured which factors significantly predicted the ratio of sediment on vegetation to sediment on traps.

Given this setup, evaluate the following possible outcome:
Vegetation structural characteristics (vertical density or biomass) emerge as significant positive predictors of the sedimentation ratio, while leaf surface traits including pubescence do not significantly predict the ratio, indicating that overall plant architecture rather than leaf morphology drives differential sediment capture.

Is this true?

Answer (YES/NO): NO